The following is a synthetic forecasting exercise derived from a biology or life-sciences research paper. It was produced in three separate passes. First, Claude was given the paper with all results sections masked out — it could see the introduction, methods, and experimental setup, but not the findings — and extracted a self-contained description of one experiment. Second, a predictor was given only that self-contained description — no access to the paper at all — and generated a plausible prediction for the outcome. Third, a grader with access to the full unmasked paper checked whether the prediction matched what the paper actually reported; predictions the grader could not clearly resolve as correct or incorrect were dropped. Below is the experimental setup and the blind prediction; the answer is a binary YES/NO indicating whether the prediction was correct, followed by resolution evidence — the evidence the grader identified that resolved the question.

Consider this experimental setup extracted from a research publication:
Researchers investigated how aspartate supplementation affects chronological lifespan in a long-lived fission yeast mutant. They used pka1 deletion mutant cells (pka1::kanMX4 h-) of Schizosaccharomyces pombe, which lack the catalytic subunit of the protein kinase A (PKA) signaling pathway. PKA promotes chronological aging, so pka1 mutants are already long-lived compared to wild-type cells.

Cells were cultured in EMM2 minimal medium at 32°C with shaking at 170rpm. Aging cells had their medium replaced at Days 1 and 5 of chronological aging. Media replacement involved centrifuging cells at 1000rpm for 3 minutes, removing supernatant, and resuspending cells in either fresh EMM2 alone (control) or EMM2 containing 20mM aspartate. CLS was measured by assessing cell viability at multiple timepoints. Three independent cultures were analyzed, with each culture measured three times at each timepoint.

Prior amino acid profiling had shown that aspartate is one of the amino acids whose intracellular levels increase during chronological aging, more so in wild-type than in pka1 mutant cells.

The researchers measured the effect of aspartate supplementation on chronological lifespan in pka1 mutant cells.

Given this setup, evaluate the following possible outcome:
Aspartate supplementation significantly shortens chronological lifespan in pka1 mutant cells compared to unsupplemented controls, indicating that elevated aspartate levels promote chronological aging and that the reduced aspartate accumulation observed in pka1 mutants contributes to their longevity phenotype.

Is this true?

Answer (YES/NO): NO